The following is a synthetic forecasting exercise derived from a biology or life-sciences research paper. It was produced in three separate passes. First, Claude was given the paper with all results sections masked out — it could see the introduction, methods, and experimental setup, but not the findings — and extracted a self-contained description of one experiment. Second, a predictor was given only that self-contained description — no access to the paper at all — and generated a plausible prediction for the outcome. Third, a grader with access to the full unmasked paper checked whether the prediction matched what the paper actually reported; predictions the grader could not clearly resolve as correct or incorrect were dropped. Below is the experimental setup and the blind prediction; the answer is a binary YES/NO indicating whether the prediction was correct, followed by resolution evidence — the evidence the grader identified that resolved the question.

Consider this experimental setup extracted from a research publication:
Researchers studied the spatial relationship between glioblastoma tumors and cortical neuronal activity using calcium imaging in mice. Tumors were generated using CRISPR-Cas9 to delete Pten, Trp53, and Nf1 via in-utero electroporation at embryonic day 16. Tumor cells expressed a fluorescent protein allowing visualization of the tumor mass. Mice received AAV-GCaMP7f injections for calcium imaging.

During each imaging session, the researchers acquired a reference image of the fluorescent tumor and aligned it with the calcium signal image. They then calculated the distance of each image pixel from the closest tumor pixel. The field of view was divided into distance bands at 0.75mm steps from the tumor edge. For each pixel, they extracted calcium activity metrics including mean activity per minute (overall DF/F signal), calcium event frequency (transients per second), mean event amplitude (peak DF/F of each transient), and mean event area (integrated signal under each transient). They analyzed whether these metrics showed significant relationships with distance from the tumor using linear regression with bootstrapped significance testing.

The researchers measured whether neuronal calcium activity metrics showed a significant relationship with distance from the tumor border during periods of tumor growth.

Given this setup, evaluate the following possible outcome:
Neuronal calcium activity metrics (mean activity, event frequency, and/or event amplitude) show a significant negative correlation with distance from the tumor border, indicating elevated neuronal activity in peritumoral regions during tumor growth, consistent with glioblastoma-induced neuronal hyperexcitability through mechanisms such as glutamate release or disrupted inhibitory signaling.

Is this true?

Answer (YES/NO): YES